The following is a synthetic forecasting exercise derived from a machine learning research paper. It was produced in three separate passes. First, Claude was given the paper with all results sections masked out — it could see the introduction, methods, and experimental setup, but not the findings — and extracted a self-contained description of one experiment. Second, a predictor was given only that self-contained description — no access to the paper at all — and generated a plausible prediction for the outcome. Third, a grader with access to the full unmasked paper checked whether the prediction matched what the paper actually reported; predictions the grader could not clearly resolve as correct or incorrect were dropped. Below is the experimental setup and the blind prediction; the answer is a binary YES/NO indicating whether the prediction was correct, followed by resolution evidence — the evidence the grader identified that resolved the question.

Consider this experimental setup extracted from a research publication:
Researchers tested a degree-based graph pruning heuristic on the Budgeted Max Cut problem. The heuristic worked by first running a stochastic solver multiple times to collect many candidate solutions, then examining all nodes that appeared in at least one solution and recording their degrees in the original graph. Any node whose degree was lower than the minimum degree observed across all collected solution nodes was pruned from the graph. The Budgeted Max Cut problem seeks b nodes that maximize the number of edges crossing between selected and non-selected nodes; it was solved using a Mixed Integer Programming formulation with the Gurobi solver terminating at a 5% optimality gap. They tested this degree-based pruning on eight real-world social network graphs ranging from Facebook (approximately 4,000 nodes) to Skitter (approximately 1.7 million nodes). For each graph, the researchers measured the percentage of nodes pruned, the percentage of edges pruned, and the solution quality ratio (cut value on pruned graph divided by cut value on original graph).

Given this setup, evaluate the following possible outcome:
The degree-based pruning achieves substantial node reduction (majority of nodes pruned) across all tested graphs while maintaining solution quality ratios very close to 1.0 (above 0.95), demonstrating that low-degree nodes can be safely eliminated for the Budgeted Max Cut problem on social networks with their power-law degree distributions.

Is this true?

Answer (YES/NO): NO